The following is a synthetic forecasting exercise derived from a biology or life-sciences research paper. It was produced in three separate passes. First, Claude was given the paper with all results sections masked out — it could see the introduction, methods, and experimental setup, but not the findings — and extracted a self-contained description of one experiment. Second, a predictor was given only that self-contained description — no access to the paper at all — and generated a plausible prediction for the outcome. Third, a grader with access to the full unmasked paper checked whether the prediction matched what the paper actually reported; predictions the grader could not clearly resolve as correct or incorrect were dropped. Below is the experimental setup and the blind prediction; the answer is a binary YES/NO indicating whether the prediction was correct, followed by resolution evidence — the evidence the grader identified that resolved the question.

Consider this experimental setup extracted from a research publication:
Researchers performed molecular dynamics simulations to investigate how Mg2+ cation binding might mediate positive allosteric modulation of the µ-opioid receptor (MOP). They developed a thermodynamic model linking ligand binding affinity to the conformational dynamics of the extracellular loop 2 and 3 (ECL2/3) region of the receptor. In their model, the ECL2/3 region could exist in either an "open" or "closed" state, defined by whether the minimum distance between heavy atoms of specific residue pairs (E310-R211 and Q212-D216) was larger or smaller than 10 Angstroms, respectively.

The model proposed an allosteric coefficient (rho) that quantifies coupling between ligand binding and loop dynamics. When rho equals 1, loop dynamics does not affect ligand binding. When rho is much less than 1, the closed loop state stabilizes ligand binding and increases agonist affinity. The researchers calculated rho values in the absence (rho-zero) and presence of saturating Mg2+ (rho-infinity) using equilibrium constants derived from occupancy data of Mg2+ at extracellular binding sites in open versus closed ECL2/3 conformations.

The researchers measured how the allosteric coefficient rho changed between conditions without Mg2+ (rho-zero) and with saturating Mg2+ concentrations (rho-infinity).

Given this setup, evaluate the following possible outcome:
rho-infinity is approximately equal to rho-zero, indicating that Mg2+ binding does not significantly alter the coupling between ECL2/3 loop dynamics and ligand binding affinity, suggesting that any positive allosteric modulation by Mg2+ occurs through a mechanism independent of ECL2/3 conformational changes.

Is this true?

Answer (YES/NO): NO